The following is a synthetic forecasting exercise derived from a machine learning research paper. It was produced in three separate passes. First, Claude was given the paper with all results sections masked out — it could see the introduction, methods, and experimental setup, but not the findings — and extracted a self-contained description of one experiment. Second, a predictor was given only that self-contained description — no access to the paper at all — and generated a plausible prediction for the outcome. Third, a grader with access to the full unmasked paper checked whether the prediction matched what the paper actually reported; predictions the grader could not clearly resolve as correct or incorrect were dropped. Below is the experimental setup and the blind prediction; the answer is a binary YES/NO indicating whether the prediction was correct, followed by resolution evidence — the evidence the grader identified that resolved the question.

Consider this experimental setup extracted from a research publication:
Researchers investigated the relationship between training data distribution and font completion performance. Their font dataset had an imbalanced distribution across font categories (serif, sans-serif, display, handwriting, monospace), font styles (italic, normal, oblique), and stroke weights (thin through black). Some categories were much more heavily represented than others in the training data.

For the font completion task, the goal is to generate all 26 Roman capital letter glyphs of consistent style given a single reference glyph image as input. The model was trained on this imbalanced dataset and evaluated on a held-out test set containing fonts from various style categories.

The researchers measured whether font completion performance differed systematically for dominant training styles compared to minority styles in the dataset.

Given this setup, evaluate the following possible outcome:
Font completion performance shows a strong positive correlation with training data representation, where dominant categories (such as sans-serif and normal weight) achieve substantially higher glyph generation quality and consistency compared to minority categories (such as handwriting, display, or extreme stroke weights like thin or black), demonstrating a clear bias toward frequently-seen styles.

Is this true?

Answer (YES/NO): NO